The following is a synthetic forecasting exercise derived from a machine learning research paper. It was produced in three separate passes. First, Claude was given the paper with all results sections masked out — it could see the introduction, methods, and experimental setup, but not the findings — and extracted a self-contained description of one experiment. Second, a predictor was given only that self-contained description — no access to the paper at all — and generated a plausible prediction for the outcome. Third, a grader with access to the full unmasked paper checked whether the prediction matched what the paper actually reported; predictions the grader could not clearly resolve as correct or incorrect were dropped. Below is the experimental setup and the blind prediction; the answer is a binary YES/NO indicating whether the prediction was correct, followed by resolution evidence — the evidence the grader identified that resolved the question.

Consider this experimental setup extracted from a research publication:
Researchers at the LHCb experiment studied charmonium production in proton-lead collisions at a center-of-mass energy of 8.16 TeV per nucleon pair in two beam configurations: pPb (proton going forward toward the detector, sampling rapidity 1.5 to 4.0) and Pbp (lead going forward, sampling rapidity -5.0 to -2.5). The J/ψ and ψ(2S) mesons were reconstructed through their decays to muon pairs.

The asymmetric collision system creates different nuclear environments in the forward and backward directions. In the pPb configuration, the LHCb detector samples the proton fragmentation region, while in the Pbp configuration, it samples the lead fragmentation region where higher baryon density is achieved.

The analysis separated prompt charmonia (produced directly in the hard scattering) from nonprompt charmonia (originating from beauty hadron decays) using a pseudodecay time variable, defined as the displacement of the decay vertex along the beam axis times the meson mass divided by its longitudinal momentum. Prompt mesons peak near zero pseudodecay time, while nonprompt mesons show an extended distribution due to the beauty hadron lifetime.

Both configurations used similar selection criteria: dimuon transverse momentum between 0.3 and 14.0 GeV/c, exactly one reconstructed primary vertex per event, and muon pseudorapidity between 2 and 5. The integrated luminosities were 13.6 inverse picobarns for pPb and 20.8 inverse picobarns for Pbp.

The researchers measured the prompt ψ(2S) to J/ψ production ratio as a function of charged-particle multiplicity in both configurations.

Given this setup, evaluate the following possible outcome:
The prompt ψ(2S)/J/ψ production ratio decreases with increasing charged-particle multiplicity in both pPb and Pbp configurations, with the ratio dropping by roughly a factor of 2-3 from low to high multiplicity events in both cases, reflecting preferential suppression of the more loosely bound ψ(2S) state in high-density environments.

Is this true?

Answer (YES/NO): NO